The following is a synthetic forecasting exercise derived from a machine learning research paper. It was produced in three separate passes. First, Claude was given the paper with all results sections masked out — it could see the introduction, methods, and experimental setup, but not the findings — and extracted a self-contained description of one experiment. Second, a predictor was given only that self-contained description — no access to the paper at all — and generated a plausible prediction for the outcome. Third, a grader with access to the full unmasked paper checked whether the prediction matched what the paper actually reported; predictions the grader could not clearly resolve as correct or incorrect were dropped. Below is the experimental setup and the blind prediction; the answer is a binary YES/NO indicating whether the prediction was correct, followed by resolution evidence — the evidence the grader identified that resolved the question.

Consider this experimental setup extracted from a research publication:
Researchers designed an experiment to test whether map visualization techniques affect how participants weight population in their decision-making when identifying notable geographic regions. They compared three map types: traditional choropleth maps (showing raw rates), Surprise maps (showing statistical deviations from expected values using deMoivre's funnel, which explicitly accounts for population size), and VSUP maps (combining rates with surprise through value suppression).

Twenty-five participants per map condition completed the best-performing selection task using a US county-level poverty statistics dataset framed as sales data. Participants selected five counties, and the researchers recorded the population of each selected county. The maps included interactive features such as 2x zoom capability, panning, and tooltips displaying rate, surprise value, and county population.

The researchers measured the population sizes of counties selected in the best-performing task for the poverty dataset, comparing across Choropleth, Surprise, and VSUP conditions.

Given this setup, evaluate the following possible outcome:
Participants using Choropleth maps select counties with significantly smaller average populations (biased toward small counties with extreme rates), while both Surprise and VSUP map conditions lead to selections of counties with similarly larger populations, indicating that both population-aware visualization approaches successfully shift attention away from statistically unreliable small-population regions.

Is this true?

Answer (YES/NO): NO